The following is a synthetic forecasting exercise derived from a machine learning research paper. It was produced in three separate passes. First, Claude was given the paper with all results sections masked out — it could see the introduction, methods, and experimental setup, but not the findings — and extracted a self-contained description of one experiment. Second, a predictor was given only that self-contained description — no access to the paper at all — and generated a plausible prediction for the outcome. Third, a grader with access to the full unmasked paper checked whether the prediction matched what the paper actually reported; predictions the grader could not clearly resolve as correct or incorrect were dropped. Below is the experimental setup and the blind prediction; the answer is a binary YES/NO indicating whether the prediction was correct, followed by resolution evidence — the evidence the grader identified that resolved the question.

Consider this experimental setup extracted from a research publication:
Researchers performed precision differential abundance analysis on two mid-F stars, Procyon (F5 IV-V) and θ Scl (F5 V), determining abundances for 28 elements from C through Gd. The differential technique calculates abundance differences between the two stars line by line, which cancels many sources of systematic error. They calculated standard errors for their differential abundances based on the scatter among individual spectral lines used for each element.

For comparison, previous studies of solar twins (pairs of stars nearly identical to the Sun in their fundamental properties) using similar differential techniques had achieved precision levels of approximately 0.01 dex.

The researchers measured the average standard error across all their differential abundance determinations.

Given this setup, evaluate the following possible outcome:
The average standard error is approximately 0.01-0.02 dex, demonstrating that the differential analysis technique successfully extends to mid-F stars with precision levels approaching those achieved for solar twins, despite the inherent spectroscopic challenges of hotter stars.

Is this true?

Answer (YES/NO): NO